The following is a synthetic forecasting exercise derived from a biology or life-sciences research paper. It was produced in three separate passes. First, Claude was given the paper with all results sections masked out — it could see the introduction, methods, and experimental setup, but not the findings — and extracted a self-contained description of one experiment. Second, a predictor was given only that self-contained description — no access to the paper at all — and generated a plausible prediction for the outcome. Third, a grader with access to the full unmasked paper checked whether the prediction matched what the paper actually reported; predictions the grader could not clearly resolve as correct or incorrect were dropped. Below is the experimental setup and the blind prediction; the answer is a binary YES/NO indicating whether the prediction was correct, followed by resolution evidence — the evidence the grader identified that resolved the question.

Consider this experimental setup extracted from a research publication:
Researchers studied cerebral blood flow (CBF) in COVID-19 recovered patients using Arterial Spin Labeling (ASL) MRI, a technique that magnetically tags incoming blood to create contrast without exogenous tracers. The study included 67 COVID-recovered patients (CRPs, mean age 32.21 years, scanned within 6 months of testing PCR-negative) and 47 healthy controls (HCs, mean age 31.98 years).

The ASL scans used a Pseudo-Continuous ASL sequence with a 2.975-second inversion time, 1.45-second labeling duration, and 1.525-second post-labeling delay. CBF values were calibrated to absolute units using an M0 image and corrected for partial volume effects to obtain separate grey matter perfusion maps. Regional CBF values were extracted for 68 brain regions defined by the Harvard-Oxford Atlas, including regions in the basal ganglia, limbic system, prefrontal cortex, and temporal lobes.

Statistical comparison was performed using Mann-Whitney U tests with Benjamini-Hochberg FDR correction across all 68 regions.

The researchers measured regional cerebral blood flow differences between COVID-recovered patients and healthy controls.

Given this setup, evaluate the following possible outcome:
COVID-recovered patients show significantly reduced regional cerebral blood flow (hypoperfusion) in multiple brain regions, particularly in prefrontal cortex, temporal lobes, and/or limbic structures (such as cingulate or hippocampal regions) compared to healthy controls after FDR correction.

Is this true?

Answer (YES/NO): NO